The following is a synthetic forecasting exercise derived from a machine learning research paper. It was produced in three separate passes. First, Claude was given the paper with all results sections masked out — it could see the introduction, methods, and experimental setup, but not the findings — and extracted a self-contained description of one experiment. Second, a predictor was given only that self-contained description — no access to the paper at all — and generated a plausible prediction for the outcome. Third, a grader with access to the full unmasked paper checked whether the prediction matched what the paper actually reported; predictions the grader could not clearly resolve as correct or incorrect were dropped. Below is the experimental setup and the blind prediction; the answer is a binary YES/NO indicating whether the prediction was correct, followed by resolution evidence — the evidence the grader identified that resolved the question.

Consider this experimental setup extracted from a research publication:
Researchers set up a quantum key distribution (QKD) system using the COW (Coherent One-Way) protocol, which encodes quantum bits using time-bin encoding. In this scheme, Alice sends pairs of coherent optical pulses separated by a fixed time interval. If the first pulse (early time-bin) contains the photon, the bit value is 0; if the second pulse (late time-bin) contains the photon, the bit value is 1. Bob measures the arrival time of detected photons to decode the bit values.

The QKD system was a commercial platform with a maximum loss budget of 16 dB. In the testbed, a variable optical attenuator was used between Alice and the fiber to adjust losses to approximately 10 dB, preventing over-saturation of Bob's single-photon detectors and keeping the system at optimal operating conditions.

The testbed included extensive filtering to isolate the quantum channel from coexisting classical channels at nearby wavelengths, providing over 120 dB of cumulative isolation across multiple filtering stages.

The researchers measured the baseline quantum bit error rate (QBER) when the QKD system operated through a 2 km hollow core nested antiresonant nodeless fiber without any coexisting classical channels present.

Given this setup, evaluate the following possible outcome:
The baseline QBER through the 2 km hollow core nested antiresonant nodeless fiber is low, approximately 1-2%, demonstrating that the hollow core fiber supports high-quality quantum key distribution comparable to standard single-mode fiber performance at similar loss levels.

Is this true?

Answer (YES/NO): NO